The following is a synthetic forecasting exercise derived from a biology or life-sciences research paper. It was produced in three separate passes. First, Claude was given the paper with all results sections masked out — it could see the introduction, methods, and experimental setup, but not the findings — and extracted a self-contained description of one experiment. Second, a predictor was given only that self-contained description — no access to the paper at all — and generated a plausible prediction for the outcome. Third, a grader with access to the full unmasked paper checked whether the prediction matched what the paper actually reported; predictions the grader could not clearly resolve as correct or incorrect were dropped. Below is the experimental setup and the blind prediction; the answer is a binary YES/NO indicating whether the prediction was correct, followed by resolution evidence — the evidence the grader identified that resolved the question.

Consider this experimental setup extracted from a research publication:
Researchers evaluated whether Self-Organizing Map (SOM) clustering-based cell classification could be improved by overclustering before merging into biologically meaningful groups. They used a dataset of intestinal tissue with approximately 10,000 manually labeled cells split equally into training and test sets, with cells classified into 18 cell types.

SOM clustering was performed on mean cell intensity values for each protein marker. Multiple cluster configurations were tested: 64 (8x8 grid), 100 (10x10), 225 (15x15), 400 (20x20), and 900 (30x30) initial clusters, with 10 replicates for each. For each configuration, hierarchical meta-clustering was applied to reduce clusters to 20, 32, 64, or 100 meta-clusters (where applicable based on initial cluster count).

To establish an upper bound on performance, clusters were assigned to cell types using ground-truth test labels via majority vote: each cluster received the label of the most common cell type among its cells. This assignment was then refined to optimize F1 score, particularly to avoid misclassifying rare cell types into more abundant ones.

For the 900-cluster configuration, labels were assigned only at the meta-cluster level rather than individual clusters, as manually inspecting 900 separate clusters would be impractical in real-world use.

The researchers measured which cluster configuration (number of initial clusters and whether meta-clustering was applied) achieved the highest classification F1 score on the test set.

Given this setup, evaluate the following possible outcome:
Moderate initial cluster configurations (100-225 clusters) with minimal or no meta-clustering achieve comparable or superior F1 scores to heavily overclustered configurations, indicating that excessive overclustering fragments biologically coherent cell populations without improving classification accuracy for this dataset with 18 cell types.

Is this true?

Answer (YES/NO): NO